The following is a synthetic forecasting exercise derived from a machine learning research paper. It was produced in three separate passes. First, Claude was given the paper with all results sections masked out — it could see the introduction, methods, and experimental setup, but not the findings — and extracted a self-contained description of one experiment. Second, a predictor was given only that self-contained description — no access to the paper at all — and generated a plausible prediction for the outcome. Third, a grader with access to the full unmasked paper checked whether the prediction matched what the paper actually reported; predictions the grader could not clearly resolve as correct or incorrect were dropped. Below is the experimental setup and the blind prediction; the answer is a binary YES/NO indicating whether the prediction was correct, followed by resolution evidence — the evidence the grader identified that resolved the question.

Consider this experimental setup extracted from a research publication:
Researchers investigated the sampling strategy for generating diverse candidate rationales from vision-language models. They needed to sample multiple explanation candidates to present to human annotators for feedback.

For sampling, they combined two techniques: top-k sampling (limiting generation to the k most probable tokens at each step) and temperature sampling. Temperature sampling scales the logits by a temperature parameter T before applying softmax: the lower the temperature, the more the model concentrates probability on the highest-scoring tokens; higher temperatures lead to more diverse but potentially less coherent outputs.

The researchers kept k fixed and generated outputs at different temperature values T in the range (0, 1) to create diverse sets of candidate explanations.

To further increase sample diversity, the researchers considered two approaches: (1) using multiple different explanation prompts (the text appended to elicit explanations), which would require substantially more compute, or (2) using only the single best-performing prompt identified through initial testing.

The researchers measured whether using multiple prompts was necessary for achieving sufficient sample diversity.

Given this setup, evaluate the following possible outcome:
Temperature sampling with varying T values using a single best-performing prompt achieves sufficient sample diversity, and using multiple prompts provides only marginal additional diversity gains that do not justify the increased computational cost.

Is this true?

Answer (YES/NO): YES